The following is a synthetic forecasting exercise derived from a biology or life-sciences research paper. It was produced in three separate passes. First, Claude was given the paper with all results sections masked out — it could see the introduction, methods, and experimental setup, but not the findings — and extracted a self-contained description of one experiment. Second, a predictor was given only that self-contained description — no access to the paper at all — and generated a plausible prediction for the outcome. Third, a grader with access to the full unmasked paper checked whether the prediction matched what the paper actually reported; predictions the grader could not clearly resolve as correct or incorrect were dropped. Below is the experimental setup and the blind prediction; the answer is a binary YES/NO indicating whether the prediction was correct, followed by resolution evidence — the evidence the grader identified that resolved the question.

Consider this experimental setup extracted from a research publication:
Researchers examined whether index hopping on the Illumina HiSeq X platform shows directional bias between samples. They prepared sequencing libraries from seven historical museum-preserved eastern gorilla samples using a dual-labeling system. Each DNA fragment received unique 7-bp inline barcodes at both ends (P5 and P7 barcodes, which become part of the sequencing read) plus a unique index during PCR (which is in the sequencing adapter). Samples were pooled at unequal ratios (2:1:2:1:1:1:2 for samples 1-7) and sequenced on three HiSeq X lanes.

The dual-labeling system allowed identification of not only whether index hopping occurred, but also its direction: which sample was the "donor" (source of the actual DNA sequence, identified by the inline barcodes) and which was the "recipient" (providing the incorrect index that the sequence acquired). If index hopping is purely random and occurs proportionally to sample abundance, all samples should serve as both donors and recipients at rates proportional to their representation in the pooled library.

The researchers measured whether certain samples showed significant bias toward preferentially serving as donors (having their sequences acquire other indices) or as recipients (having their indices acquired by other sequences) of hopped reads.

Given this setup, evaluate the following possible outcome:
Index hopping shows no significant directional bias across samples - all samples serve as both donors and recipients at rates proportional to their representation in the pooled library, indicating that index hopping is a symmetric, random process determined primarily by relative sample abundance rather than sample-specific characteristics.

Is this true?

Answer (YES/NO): NO